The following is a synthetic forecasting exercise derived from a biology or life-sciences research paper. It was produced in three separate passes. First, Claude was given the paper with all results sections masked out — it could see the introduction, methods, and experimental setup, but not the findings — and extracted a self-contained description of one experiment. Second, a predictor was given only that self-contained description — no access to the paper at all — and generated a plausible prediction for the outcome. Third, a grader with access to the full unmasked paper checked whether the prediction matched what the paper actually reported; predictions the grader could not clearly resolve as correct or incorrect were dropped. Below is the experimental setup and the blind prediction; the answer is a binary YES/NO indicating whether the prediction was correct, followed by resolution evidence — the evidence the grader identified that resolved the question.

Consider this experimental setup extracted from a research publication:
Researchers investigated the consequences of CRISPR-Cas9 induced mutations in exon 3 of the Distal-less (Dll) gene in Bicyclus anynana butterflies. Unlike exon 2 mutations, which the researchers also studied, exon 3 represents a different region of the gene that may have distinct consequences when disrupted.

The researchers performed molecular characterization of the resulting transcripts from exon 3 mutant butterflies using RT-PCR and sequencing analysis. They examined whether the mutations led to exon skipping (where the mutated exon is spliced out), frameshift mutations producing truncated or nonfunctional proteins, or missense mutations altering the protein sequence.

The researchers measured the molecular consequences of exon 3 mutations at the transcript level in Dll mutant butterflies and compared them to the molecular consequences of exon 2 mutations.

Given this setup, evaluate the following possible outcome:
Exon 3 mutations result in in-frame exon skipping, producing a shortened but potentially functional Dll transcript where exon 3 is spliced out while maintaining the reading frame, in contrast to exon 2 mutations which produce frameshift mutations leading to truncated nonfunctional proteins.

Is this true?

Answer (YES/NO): NO